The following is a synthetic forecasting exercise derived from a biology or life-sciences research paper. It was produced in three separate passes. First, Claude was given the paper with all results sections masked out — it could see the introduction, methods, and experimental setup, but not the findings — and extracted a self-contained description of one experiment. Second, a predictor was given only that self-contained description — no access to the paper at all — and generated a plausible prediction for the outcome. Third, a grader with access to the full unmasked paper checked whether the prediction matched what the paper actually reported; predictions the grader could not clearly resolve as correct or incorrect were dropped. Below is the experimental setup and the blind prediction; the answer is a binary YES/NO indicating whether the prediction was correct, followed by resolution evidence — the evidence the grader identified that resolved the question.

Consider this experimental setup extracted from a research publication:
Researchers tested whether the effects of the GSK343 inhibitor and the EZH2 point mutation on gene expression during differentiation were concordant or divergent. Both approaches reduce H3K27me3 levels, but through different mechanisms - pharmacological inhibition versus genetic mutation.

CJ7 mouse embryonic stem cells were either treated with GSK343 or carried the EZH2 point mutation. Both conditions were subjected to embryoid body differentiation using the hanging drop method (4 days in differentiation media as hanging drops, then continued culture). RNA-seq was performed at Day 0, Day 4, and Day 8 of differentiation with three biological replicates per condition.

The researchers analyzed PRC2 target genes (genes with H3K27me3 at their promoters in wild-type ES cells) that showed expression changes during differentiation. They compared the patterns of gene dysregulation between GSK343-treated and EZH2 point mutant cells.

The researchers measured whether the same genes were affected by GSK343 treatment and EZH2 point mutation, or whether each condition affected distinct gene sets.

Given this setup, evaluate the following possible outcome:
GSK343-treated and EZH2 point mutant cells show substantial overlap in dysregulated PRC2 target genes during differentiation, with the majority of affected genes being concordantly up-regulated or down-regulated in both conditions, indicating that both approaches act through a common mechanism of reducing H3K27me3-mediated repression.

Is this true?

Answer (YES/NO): YES